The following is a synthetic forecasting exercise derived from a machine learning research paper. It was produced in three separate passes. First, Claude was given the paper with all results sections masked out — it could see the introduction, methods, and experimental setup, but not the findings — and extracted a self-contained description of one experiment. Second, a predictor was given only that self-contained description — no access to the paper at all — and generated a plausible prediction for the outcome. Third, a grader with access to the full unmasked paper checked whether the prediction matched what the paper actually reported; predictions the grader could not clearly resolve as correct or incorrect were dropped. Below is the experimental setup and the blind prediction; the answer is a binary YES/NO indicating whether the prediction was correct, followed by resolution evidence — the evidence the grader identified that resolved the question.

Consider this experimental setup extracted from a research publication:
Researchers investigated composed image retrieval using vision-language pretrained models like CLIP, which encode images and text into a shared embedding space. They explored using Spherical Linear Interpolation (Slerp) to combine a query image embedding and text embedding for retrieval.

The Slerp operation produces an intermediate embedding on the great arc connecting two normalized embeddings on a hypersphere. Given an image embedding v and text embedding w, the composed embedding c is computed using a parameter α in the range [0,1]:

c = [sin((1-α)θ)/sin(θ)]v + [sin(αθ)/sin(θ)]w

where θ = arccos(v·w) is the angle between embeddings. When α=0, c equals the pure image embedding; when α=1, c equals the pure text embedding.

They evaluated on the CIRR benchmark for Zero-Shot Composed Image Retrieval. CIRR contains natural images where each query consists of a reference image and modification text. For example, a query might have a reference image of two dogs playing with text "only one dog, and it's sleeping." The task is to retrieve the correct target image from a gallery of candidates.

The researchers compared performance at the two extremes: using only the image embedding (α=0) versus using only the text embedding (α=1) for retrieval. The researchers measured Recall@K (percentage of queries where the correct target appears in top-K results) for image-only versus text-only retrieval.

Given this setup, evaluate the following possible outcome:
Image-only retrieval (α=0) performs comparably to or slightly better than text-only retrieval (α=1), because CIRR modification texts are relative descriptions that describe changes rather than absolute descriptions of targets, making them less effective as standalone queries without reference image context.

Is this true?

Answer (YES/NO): NO